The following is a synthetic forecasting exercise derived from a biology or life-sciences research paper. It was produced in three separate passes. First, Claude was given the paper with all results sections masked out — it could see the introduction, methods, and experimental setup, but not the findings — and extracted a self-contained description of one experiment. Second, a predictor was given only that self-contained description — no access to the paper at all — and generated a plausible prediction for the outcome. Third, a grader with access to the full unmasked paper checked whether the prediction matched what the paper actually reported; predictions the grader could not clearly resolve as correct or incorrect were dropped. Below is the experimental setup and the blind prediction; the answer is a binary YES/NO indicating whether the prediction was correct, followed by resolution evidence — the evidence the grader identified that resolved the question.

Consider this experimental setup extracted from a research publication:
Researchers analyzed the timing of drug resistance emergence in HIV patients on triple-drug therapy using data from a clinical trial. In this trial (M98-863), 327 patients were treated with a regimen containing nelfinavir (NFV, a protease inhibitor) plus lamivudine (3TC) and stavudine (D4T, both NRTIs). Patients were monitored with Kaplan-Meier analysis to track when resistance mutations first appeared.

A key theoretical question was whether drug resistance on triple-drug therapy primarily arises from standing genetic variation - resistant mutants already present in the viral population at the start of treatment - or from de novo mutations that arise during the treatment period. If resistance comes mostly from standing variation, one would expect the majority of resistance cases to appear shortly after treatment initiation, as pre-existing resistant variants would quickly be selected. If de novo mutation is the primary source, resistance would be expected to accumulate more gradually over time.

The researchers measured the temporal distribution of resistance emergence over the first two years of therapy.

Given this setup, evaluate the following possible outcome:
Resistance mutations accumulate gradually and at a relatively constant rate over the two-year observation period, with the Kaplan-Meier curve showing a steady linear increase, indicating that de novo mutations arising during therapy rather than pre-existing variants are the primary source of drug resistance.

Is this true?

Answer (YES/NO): NO